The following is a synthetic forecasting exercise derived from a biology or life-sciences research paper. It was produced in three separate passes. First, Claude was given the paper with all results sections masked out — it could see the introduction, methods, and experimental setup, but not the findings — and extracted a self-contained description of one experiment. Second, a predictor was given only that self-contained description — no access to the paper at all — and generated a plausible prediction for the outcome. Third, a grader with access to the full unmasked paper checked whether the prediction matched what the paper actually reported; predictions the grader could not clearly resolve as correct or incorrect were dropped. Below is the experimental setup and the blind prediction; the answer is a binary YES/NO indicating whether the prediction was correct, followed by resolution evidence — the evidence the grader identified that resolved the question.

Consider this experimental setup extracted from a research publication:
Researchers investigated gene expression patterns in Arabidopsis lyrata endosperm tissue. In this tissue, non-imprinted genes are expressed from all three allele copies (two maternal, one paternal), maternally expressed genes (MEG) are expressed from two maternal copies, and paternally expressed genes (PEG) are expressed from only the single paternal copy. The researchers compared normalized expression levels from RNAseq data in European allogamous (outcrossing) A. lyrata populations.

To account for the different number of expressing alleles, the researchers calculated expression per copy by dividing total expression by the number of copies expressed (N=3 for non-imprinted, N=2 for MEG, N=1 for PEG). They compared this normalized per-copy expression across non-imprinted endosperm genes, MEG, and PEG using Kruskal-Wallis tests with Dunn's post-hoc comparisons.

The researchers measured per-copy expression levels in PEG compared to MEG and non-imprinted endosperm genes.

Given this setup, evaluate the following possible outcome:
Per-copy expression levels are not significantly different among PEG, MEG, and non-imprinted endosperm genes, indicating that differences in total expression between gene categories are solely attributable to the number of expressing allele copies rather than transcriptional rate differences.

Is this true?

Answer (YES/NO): NO